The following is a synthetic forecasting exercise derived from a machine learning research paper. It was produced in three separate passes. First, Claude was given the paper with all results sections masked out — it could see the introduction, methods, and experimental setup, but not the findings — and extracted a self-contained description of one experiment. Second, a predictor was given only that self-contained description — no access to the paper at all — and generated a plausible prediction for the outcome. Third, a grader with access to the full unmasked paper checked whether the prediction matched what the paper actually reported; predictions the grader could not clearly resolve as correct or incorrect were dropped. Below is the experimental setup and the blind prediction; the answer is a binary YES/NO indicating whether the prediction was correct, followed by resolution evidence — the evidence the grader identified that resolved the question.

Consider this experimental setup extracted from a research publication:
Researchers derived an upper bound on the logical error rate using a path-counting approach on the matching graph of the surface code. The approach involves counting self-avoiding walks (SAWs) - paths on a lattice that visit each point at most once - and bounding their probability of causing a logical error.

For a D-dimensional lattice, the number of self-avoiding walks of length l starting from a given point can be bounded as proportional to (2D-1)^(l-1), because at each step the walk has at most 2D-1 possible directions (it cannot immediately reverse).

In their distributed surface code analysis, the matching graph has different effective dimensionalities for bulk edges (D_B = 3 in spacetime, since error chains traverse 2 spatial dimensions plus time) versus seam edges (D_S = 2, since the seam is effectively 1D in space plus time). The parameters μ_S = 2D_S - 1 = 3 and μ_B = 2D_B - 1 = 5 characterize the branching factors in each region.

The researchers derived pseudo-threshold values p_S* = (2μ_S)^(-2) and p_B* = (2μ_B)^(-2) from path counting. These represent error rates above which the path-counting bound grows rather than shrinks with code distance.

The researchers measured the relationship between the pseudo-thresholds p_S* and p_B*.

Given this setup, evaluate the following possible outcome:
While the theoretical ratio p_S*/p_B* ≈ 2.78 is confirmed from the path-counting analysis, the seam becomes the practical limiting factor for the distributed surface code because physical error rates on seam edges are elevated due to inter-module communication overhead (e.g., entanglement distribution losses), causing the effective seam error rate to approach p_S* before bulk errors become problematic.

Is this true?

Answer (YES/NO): NO